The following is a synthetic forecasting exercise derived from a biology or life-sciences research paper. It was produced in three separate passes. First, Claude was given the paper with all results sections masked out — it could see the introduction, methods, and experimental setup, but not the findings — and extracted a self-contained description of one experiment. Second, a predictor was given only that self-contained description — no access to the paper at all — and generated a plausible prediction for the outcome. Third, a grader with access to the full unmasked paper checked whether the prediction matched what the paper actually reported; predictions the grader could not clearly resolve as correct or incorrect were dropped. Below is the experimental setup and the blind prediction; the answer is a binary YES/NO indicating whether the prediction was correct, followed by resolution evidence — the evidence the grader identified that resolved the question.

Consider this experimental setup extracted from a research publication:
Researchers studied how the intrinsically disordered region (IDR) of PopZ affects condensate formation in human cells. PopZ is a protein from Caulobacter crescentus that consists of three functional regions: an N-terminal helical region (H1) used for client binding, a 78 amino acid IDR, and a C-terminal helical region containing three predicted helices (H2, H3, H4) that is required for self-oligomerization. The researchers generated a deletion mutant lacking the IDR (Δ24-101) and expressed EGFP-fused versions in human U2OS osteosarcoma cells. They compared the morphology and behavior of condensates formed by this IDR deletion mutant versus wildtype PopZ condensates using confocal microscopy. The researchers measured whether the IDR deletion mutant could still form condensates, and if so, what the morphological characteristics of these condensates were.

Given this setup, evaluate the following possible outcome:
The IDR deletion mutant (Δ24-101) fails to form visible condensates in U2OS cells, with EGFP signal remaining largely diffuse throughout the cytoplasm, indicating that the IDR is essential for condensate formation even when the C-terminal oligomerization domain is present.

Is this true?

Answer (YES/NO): NO